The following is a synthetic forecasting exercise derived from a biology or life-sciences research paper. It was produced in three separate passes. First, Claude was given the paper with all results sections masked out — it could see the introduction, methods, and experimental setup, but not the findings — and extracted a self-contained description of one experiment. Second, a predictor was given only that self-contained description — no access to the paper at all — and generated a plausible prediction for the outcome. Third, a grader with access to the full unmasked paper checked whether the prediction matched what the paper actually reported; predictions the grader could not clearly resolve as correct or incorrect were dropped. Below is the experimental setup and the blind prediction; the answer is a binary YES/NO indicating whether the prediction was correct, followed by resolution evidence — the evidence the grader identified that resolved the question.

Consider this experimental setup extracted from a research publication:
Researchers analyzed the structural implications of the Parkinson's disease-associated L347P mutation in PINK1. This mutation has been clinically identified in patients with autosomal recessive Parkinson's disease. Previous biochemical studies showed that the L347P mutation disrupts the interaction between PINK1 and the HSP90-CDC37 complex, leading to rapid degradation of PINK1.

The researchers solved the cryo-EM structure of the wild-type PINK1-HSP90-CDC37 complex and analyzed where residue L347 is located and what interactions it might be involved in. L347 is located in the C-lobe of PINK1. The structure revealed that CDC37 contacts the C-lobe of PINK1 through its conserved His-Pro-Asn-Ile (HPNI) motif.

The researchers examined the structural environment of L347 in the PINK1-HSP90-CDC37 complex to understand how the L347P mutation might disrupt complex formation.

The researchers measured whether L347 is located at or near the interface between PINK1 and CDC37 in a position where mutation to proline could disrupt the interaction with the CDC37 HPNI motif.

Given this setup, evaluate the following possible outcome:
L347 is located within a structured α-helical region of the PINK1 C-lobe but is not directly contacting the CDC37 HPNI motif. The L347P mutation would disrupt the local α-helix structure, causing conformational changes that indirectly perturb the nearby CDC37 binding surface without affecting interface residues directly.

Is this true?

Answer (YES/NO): YES